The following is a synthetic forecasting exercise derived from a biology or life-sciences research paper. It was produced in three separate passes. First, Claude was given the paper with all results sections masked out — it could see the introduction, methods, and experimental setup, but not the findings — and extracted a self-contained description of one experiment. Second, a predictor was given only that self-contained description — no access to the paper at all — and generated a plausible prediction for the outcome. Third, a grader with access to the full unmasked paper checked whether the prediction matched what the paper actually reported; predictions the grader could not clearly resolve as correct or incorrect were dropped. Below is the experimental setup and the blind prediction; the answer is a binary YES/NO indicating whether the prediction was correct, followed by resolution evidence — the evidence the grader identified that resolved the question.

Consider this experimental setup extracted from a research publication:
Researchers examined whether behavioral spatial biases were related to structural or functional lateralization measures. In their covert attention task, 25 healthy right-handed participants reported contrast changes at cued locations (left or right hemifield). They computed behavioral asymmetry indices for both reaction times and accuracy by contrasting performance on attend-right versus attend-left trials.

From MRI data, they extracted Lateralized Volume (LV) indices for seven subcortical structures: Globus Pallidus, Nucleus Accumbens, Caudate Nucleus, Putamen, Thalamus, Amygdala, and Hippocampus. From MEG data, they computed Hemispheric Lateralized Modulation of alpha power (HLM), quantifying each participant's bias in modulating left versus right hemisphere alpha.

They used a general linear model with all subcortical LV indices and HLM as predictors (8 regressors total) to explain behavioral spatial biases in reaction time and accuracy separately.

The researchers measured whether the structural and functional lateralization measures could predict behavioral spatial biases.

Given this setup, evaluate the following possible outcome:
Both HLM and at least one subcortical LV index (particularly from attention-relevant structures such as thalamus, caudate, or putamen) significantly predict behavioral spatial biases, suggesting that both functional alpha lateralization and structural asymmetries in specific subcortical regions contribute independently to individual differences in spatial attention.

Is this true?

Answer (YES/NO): NO